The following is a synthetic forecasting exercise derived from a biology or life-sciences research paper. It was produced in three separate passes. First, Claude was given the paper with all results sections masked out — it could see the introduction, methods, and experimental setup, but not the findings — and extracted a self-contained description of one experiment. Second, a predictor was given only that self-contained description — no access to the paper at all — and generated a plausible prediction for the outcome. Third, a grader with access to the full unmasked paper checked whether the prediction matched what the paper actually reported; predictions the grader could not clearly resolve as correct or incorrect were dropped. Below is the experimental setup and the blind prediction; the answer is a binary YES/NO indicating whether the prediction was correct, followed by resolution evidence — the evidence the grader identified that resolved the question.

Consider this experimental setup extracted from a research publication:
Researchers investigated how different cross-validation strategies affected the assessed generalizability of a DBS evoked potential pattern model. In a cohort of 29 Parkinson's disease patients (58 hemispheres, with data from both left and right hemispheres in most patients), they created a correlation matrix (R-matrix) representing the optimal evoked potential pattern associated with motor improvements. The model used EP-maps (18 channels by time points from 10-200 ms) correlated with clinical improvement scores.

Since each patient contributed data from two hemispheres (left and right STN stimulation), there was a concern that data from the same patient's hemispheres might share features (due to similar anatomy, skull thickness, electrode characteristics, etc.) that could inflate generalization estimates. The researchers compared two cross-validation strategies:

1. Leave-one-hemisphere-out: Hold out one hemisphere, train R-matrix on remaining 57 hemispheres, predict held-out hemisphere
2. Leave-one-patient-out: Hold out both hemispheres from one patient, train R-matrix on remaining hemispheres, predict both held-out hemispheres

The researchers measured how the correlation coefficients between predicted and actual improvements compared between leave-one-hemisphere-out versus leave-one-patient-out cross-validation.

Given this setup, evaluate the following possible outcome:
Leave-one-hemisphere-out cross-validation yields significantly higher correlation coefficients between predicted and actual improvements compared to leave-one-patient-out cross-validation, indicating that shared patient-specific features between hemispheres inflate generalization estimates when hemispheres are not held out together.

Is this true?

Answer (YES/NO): NO